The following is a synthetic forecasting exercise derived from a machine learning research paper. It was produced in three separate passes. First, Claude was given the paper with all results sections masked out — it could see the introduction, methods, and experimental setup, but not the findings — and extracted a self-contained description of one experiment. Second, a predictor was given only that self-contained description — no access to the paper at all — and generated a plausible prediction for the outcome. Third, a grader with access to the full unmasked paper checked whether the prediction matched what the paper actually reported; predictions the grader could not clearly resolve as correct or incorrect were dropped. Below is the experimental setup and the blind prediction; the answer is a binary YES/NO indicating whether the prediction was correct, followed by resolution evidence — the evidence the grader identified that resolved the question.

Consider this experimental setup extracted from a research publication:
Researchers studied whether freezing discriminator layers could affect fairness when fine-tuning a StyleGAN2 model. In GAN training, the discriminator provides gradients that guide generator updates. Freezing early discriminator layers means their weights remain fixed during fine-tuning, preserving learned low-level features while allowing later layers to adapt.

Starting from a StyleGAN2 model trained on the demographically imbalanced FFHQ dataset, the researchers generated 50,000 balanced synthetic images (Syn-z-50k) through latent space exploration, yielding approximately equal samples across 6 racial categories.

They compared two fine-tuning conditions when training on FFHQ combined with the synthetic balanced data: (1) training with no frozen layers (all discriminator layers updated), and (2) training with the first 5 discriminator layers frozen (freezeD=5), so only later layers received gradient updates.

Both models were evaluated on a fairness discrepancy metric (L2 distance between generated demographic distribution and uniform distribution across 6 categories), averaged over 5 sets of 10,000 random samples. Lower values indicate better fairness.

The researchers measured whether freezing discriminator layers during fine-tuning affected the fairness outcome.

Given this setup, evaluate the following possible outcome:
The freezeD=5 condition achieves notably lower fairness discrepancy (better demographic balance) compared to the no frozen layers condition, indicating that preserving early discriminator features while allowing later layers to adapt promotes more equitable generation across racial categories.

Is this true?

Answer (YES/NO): NO